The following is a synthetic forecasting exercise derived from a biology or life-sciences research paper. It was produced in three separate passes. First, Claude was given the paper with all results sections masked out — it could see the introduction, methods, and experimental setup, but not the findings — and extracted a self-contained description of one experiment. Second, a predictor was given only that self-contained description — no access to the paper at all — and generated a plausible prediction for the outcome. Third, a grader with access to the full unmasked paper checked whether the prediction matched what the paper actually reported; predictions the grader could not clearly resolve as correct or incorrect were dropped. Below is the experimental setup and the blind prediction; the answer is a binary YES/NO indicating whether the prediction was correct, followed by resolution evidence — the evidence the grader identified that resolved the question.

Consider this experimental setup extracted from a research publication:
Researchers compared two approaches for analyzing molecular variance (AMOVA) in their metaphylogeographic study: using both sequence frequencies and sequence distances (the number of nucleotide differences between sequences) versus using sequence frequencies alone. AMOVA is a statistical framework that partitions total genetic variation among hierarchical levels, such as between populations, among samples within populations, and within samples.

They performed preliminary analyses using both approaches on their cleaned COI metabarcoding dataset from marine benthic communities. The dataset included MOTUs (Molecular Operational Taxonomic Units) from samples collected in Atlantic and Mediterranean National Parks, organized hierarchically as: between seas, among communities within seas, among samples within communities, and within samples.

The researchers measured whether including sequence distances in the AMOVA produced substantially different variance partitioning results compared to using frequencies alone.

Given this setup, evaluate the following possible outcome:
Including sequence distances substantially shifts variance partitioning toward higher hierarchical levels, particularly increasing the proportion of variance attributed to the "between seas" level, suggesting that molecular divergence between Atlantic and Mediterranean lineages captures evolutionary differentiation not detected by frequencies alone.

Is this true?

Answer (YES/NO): NO